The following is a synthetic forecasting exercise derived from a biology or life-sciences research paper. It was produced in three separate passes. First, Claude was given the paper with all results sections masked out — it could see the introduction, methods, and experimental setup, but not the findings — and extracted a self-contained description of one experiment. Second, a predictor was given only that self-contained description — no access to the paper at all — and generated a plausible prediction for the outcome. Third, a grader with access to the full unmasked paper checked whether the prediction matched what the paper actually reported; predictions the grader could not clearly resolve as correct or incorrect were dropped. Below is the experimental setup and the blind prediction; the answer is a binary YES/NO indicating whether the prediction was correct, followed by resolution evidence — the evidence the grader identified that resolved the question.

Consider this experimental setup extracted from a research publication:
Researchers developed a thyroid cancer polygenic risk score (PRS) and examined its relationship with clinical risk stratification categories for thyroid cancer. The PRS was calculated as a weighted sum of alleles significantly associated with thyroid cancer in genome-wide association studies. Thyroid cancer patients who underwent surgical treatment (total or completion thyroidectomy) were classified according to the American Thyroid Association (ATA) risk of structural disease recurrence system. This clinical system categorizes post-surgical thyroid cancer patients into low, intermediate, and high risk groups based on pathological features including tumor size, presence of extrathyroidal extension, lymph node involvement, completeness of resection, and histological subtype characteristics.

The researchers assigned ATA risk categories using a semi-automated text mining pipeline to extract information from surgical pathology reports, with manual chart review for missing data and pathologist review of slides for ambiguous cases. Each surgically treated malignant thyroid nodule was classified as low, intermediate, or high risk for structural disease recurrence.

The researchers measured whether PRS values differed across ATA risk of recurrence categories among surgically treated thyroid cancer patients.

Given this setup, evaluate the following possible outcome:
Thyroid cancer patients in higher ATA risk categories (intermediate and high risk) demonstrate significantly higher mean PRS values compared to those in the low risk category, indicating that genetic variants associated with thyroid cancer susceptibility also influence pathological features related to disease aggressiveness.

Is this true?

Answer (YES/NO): YES